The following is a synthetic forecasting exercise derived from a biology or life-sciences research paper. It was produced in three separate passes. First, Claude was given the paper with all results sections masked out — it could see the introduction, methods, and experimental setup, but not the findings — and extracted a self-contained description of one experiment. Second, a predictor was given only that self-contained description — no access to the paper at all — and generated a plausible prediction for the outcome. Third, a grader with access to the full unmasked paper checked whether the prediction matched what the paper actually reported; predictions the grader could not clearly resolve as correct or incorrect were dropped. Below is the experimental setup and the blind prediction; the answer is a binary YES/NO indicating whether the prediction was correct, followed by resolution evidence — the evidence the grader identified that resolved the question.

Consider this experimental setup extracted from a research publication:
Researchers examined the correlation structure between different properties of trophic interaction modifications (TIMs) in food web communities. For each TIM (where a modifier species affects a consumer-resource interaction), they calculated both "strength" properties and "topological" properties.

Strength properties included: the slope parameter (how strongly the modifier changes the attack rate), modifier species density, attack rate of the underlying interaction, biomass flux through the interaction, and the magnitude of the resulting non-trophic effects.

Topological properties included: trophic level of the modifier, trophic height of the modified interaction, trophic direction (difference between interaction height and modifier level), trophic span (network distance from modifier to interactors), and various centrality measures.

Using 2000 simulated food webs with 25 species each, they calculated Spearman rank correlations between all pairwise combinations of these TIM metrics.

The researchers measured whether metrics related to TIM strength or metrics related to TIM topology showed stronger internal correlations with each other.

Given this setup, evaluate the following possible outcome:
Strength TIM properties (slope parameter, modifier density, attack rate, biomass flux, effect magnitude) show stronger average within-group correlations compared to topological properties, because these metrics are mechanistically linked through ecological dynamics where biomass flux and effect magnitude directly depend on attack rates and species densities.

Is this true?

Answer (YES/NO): YES